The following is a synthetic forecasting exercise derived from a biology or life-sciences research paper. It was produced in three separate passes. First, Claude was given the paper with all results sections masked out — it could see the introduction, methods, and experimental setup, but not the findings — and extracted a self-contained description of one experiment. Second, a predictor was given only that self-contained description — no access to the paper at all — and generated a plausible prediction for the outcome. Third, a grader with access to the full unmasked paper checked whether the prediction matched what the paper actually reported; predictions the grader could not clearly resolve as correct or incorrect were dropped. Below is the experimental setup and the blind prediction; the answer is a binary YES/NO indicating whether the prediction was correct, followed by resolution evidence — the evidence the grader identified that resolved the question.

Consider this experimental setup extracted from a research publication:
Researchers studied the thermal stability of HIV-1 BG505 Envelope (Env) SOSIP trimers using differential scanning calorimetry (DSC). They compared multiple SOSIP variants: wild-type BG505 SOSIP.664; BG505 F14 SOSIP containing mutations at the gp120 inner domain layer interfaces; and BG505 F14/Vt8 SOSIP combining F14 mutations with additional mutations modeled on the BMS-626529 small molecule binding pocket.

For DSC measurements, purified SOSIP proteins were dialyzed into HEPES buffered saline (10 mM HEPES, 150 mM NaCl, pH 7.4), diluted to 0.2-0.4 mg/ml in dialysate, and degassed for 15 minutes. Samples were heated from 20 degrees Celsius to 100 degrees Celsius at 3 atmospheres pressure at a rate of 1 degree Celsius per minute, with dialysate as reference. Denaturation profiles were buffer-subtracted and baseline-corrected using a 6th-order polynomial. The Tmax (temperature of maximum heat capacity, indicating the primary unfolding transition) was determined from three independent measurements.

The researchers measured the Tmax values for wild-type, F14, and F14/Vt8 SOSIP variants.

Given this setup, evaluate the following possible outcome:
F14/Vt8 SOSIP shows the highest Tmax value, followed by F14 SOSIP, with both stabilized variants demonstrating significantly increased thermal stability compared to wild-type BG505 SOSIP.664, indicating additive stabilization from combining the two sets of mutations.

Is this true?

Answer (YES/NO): NO